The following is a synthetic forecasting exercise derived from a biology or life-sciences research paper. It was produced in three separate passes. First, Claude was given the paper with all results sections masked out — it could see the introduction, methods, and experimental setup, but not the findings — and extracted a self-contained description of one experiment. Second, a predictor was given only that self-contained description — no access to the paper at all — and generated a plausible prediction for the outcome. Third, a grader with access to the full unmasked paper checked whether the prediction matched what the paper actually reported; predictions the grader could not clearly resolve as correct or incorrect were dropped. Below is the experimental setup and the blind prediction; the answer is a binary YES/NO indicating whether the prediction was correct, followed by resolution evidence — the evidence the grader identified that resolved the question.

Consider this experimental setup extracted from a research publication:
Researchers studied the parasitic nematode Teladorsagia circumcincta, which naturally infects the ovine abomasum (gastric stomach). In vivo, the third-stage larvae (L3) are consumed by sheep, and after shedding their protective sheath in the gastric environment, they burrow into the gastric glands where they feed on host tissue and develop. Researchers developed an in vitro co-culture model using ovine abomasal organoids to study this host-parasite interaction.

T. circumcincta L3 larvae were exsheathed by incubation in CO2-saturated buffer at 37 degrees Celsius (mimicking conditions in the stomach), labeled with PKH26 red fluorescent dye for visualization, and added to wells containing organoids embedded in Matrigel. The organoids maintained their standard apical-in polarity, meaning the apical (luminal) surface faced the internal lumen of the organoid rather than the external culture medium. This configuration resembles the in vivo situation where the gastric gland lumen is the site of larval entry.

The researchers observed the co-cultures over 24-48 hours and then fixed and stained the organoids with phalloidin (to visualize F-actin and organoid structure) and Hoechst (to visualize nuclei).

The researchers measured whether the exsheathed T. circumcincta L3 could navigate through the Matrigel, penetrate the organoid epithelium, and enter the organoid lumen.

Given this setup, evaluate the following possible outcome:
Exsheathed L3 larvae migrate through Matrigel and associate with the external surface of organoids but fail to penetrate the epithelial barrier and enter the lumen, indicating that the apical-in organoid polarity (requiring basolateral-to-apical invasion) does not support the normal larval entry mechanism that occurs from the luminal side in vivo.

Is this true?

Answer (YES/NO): NO